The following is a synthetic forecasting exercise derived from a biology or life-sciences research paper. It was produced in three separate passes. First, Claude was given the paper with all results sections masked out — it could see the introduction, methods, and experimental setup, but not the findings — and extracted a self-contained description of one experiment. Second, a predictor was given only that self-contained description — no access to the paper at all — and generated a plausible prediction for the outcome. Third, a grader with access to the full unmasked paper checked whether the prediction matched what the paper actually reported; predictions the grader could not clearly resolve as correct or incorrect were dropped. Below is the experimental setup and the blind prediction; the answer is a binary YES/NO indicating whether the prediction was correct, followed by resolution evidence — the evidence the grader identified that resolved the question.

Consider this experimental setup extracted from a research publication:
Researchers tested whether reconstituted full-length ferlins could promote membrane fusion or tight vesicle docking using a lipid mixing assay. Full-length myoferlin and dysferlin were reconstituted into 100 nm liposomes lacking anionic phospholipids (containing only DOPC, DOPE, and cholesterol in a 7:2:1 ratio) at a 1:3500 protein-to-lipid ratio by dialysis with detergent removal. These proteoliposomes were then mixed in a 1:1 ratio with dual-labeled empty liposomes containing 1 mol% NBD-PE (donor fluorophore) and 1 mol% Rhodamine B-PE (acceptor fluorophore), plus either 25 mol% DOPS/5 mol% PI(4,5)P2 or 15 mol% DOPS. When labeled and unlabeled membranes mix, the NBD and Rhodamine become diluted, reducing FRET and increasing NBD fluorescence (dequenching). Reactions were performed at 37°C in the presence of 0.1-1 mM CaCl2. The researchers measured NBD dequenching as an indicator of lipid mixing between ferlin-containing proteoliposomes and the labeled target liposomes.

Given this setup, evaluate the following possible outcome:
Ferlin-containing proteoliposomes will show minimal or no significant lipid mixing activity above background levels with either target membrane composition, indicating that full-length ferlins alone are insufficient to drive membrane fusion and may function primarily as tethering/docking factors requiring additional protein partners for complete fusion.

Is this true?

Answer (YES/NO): NO